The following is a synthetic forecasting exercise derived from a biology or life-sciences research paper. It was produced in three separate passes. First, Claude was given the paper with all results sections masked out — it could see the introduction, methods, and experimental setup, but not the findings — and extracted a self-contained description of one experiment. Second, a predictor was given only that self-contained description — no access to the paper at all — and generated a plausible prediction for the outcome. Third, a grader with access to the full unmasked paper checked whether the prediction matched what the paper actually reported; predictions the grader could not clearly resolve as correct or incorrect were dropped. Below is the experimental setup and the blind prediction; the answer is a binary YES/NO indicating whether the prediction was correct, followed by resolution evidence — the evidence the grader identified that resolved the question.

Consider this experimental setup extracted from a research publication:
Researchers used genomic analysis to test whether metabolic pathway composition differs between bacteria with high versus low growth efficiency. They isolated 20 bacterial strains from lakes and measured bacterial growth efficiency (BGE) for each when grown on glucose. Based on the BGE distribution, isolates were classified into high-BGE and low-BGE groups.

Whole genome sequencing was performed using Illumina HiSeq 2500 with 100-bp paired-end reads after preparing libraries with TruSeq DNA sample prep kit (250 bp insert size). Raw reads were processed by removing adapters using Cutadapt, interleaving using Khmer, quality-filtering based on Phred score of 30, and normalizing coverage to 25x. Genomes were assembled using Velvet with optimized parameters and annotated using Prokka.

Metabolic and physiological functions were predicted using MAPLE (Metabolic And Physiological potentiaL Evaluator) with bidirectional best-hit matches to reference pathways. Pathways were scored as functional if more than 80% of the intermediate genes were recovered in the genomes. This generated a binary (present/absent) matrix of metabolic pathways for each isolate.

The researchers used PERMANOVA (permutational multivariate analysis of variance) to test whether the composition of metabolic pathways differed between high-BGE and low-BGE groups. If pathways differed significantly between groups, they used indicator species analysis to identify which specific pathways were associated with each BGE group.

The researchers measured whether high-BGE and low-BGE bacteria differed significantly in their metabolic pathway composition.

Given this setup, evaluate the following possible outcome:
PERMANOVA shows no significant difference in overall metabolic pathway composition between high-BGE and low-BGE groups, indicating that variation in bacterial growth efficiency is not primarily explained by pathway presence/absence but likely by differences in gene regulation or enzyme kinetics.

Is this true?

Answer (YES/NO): NO